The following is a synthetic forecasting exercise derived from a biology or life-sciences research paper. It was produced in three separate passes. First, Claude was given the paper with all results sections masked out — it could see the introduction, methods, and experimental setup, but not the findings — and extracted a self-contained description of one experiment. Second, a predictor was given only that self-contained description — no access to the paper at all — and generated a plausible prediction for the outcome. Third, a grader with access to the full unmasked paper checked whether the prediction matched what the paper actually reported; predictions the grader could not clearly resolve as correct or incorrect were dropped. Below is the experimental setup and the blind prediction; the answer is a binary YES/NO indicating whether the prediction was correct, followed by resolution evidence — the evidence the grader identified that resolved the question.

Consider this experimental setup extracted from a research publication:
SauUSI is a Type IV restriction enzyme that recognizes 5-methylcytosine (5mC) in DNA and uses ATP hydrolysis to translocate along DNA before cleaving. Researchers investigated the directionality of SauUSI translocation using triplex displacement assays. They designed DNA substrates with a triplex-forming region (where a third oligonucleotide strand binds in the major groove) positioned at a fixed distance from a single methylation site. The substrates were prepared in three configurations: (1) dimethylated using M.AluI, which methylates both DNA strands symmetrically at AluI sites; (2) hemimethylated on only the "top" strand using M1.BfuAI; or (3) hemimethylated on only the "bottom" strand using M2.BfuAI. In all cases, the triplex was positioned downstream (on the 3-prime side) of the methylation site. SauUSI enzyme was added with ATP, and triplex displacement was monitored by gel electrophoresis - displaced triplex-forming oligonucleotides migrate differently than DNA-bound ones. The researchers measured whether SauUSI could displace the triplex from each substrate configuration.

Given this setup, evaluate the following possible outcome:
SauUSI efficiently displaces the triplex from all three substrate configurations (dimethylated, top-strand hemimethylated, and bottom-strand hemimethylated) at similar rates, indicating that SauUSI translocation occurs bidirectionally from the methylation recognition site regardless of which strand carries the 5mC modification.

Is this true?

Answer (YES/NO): NO